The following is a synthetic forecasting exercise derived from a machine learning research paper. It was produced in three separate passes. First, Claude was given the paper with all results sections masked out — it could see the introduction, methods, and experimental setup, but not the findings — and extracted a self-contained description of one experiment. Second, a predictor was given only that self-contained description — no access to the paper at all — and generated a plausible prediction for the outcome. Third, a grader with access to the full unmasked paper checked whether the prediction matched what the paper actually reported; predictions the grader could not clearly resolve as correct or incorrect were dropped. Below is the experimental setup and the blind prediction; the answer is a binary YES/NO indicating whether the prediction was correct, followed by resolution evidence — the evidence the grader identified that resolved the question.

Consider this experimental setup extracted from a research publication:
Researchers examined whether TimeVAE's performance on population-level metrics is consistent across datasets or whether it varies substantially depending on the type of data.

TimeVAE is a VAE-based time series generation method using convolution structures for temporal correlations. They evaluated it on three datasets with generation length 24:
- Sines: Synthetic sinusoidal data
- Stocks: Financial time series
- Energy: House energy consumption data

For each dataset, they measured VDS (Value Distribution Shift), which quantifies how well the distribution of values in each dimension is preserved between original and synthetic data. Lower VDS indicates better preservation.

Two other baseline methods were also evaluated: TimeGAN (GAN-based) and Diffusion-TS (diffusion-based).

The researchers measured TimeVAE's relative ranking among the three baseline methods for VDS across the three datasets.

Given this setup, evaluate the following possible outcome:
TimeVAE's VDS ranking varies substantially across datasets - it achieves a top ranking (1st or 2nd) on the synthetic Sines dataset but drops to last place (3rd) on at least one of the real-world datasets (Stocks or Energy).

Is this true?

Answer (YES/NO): NO